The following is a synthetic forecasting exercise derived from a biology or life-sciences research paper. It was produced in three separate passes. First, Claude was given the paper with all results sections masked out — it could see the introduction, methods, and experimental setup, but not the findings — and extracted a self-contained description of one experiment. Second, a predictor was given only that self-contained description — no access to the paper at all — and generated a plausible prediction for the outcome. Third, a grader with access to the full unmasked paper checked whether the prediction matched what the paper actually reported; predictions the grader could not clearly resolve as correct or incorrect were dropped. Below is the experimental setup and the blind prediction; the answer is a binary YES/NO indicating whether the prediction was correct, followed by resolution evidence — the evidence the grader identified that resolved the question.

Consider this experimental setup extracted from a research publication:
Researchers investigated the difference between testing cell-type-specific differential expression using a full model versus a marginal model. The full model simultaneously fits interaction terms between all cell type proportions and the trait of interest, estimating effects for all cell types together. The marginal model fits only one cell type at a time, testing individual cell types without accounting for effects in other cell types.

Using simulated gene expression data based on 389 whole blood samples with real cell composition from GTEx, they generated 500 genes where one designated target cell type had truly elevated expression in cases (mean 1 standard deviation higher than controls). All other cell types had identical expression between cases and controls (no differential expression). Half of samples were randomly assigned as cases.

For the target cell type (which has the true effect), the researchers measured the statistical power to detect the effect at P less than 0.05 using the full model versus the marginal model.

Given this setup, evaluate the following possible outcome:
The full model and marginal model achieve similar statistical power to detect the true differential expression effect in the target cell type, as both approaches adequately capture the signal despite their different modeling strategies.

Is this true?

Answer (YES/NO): NO